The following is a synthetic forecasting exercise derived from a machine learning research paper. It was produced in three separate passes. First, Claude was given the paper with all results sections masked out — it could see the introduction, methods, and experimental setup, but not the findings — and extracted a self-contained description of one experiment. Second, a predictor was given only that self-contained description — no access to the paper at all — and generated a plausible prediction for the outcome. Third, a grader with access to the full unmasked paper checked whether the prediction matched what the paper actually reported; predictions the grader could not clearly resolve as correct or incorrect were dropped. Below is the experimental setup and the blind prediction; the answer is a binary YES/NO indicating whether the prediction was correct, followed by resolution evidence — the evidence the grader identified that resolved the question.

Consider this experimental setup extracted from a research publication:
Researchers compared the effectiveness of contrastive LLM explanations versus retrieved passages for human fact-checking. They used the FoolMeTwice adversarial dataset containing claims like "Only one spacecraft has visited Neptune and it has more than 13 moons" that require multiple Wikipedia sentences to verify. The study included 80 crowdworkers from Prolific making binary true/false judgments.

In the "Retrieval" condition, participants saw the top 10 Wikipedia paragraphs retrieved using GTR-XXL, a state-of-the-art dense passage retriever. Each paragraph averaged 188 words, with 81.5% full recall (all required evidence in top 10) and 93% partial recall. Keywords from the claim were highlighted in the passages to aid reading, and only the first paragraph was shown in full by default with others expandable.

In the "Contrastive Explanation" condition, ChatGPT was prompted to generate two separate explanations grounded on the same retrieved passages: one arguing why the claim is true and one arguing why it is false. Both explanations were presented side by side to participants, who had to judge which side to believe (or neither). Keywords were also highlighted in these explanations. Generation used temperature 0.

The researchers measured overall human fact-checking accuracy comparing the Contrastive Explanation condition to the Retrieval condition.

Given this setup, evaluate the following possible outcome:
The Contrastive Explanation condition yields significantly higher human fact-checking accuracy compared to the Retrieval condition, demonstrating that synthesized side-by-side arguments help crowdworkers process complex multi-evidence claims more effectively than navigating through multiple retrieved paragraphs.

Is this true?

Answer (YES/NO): NO